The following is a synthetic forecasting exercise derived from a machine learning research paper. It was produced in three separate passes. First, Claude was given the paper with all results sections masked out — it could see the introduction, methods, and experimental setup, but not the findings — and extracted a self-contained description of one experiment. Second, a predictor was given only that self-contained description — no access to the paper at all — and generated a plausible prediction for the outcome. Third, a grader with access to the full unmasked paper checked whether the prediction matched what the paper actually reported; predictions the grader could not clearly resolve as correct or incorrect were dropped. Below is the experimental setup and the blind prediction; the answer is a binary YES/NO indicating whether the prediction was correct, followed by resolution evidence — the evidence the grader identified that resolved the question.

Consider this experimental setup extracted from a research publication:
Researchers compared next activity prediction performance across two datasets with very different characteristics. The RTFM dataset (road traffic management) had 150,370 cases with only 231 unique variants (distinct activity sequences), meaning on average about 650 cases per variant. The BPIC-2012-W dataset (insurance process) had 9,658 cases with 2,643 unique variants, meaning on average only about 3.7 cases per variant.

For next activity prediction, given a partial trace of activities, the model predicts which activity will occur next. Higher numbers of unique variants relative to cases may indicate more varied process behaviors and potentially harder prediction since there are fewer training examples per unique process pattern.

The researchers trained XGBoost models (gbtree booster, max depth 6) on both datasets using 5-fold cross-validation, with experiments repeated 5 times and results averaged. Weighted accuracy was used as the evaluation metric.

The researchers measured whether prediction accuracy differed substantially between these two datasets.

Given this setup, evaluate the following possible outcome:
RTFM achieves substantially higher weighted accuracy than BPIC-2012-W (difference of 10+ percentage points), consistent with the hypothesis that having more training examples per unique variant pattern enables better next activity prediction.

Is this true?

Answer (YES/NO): YES